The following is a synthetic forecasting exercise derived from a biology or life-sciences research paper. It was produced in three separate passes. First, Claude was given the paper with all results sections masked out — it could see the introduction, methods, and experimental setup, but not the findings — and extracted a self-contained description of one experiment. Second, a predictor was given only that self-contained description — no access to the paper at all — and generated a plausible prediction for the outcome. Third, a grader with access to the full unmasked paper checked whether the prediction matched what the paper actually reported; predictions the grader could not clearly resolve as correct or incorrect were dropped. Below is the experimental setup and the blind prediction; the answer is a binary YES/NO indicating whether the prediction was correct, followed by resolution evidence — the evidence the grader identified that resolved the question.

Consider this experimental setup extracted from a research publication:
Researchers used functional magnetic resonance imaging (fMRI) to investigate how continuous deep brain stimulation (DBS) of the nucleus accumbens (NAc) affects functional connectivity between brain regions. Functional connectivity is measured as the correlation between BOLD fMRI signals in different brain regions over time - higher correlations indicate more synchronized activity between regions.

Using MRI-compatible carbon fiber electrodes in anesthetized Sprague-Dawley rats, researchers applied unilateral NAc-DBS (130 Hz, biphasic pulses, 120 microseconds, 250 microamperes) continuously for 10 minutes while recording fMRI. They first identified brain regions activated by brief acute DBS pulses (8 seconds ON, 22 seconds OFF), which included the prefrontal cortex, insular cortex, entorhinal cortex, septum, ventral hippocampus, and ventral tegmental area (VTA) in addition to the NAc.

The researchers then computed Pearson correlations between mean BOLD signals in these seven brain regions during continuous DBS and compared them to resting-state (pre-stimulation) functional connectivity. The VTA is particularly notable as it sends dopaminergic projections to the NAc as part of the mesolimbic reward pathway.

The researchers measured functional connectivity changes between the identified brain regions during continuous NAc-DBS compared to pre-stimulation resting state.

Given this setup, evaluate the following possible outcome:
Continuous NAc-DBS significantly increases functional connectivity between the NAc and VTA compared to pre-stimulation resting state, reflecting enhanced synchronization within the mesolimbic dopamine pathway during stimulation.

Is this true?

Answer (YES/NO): NO